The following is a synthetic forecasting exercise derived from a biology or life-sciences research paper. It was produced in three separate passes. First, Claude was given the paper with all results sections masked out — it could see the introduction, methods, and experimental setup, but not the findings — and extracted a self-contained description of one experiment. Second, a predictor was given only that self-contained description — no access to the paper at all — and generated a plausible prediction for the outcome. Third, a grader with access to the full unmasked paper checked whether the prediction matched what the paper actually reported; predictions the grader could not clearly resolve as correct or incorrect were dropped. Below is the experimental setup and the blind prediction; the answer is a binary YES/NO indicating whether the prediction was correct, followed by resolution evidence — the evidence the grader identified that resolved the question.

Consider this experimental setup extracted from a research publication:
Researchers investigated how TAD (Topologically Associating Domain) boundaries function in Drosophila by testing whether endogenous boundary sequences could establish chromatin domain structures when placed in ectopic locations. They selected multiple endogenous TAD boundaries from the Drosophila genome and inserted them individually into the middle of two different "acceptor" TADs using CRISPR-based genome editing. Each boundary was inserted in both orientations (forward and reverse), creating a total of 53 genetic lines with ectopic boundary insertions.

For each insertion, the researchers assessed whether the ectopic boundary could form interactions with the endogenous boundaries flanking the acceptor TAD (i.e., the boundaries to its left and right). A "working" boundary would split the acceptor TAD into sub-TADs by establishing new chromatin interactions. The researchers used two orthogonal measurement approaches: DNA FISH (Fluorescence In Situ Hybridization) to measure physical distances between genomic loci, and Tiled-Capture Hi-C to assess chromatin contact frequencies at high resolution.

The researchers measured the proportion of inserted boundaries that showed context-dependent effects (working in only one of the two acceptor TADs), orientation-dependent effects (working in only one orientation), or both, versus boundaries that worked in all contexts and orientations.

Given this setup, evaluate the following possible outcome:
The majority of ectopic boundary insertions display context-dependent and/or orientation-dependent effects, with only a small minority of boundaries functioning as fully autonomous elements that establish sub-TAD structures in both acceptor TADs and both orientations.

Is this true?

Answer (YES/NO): YES